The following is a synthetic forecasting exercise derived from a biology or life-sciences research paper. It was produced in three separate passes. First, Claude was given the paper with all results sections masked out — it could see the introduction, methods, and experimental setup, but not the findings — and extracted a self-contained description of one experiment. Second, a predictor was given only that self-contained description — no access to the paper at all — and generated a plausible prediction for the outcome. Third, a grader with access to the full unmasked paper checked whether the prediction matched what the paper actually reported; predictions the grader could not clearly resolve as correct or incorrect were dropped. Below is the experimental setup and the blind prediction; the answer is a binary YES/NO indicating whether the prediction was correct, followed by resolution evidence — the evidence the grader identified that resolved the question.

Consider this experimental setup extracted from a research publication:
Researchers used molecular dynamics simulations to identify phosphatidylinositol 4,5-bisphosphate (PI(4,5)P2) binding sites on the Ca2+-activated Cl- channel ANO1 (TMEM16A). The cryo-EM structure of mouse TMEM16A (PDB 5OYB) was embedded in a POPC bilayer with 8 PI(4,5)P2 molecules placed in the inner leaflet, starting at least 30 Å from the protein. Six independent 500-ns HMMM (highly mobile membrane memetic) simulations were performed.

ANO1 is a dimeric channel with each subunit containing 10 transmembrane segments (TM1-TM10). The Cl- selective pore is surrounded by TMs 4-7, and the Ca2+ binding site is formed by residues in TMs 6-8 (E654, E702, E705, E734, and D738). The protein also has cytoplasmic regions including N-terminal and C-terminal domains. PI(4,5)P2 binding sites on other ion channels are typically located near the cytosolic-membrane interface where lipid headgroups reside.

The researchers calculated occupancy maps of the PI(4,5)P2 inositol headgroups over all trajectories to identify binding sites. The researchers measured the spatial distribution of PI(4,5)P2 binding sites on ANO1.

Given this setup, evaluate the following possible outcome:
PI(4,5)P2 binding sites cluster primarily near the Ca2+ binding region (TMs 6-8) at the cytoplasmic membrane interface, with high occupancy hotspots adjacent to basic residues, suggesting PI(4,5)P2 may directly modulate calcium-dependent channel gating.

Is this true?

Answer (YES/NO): NO